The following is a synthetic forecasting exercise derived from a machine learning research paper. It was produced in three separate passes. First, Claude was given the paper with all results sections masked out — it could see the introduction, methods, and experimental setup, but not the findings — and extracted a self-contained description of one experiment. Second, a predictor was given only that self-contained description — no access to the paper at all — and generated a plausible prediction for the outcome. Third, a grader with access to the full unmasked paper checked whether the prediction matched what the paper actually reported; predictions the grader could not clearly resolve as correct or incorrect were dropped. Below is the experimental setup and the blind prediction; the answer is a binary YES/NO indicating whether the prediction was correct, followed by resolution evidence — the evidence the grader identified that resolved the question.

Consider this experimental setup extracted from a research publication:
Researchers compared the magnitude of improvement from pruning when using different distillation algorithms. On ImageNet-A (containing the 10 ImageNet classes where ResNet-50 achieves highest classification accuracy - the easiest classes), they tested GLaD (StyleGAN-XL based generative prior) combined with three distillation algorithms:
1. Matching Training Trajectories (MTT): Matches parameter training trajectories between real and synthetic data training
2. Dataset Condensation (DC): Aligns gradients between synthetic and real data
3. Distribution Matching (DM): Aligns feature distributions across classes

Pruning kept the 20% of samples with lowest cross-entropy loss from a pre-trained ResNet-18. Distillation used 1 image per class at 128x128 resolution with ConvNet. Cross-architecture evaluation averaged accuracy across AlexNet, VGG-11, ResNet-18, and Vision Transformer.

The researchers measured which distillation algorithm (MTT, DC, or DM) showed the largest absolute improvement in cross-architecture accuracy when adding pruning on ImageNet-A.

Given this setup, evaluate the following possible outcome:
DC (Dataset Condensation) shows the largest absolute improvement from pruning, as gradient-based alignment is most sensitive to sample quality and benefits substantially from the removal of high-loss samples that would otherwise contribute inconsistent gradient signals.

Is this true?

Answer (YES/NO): NO